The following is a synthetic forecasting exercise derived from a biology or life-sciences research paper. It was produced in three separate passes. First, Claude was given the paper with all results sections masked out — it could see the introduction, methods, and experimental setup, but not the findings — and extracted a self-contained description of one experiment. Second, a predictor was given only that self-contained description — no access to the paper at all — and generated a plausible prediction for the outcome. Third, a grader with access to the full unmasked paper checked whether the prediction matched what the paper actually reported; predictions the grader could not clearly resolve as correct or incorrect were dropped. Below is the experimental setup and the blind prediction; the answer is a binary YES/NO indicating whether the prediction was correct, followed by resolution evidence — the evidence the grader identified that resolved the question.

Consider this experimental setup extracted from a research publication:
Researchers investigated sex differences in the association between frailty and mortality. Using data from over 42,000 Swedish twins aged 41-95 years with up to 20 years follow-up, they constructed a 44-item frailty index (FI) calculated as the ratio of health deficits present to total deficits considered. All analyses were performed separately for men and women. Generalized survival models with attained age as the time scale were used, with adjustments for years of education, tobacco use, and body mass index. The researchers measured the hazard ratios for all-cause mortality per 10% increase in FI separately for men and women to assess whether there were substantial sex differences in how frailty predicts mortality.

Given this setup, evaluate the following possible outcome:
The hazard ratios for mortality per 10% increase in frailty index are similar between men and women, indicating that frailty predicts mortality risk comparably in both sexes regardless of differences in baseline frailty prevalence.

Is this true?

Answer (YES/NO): YES